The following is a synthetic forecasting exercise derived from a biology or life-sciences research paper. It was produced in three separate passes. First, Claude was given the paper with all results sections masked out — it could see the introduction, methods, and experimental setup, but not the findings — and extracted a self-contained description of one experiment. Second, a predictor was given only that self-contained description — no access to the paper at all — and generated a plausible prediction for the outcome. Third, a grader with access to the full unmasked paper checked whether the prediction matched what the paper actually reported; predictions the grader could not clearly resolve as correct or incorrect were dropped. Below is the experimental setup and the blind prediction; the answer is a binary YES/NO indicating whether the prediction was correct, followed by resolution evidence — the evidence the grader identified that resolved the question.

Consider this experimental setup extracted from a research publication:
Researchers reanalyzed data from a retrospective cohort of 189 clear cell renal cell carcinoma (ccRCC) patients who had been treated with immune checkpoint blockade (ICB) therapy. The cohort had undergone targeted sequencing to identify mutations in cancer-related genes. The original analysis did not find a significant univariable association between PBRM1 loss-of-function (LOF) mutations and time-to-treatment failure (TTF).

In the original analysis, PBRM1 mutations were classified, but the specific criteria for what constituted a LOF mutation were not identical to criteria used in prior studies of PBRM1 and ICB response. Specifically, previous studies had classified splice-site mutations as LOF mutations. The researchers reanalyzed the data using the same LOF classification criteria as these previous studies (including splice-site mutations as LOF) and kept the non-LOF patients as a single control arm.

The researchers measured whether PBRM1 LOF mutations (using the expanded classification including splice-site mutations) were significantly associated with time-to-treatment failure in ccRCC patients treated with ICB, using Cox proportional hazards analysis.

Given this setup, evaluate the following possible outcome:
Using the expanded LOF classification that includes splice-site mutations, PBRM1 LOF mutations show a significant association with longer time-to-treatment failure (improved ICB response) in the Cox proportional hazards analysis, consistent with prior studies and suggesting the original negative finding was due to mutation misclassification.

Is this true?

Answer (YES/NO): YES